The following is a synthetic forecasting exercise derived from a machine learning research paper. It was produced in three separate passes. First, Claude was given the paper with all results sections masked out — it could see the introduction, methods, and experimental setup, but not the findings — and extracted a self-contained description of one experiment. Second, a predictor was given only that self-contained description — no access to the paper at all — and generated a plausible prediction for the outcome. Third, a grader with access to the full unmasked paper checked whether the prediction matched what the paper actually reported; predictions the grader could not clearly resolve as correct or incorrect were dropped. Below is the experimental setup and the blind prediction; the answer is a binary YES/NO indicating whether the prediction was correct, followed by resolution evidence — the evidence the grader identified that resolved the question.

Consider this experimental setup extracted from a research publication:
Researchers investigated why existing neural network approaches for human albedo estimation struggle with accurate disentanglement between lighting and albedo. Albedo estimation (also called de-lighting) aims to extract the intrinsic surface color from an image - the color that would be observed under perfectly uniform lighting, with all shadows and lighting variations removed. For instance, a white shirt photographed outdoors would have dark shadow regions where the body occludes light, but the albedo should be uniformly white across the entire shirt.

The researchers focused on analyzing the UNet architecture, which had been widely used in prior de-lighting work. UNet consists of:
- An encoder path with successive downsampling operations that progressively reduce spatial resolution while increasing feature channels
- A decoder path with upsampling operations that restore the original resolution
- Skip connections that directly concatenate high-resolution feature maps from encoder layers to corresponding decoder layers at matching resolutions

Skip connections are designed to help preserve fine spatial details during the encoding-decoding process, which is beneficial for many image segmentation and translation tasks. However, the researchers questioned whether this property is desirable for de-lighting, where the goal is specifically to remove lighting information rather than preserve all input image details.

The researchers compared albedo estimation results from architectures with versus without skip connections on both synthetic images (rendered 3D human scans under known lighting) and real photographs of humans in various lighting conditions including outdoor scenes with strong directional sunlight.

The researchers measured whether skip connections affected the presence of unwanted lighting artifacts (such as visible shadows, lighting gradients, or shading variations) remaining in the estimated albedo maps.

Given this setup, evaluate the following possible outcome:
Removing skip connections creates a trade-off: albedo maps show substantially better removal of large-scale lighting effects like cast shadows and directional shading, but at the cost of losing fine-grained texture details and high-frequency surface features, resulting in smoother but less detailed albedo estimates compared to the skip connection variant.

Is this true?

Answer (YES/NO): NO